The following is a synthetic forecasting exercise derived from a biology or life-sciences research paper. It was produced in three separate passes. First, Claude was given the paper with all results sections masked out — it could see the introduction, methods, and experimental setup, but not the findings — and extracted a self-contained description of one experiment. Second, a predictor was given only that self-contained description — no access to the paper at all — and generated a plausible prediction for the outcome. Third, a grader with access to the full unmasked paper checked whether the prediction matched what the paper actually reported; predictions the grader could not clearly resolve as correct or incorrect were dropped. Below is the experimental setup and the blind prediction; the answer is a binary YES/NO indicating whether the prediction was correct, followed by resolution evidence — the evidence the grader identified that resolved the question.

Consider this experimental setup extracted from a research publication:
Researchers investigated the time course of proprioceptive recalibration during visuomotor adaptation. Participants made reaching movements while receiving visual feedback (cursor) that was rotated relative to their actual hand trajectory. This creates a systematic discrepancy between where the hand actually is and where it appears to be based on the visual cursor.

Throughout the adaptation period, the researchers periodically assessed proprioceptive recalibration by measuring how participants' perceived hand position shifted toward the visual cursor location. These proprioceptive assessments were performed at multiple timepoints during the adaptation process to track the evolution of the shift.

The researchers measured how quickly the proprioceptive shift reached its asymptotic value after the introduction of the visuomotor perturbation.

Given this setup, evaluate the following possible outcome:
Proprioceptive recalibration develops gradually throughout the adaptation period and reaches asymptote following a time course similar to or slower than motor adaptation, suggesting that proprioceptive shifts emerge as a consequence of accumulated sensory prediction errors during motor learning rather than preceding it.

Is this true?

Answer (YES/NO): NO